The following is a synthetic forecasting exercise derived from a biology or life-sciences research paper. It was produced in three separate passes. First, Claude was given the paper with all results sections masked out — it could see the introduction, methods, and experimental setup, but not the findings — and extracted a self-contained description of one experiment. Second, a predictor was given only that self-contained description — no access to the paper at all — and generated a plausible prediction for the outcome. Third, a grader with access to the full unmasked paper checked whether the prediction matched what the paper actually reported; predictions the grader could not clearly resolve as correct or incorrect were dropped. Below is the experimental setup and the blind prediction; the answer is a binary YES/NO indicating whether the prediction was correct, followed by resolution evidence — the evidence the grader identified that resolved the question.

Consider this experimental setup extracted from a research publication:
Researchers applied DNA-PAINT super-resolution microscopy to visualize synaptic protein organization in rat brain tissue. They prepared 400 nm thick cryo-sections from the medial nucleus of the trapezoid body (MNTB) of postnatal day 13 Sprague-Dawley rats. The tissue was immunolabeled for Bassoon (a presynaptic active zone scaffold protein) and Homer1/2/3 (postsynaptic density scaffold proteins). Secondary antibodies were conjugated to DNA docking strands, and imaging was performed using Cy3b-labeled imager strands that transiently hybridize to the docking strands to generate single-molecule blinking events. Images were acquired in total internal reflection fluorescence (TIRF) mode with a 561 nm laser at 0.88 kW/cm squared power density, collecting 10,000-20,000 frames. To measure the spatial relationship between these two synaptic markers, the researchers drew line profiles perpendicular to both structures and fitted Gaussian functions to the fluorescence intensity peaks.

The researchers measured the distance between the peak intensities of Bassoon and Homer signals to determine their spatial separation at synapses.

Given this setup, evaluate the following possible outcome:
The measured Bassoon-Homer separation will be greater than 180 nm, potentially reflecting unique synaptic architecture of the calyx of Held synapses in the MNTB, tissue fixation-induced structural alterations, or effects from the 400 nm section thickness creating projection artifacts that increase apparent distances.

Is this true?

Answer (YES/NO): NO